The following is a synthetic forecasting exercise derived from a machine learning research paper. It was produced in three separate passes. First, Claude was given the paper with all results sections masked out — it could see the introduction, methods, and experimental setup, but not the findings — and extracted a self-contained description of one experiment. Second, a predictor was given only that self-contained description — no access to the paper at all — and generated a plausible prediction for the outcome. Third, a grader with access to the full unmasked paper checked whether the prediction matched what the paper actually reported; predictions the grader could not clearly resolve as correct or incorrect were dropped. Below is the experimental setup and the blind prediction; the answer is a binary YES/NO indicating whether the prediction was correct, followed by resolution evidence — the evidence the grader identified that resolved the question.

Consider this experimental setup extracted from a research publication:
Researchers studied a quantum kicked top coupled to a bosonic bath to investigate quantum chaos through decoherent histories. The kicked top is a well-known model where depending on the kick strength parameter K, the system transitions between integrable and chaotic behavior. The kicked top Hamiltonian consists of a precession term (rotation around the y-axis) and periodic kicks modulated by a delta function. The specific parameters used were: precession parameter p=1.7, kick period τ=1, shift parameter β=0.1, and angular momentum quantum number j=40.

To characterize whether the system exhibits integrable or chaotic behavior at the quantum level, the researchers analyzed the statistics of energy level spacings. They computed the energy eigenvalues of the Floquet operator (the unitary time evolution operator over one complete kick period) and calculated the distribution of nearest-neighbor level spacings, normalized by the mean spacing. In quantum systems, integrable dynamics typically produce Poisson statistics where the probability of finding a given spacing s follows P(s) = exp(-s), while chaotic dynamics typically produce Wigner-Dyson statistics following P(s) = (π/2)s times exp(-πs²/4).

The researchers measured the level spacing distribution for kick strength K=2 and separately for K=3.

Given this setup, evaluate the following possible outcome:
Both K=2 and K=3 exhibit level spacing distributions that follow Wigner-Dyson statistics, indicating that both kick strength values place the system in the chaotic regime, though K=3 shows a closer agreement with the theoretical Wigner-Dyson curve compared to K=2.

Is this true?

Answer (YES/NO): NO